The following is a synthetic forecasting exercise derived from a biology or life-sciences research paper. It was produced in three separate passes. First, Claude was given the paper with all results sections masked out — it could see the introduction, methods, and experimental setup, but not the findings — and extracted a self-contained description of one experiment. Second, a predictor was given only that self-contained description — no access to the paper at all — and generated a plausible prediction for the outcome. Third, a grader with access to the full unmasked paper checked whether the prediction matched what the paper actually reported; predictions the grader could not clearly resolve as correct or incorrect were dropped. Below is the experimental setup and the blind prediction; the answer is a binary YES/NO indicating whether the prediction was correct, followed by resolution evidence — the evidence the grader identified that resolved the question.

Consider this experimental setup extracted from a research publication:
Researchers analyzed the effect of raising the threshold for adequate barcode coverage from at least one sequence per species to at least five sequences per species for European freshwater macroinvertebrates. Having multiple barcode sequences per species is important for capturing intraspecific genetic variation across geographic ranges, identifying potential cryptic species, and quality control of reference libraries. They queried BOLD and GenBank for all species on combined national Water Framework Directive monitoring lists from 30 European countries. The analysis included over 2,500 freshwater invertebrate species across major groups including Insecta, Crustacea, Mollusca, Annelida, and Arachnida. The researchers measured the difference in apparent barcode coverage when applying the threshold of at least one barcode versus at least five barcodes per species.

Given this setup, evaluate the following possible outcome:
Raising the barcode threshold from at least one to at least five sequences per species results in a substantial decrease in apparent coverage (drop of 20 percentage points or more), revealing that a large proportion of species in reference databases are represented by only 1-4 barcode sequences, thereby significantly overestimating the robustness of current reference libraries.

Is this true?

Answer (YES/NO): YES